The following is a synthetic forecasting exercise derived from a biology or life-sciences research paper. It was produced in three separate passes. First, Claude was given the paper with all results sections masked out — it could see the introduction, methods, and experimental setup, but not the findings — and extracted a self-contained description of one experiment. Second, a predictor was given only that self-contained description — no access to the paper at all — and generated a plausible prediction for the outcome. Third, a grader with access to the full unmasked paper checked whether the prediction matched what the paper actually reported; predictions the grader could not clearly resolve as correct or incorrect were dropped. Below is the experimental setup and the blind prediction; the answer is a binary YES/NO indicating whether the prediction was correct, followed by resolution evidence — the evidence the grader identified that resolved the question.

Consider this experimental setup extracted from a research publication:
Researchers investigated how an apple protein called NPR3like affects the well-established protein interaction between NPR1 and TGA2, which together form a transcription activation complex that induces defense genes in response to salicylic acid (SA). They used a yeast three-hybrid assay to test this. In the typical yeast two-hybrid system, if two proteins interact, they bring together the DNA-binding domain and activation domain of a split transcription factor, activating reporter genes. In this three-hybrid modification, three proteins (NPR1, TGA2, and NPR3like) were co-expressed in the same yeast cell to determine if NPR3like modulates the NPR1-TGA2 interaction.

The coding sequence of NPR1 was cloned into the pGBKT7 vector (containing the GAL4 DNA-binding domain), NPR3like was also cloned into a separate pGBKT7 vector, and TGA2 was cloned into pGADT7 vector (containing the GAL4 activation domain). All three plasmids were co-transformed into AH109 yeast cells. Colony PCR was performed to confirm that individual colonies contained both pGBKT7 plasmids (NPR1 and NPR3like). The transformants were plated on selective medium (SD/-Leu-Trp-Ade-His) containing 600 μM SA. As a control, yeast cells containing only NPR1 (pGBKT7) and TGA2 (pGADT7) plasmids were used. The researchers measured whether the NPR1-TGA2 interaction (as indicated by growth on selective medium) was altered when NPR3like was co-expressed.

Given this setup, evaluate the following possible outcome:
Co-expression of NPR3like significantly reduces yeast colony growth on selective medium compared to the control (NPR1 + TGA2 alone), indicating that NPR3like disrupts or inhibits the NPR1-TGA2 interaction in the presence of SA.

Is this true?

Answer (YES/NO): YES